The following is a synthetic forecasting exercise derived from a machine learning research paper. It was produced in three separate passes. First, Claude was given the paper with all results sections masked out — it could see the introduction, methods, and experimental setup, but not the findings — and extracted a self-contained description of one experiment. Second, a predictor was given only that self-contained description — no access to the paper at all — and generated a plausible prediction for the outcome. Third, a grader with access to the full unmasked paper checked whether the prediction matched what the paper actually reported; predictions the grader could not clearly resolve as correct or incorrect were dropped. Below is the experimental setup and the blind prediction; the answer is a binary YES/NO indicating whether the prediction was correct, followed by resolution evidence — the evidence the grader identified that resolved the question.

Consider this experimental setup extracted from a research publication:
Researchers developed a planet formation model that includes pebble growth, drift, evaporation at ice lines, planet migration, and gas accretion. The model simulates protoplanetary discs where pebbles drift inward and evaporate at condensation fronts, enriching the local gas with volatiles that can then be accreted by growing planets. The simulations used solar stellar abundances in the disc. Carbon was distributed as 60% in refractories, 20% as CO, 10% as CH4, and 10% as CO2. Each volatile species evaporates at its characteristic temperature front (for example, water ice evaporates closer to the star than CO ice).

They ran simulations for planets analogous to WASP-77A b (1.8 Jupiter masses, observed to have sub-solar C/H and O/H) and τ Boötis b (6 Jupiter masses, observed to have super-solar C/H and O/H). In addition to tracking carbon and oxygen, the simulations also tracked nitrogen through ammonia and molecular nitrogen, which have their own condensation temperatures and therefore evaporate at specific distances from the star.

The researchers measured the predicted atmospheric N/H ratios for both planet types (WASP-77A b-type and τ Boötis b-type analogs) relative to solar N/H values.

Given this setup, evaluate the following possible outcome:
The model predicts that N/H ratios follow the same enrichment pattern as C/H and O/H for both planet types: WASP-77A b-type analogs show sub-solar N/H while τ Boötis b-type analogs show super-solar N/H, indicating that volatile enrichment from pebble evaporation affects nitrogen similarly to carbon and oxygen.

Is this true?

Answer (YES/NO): NO